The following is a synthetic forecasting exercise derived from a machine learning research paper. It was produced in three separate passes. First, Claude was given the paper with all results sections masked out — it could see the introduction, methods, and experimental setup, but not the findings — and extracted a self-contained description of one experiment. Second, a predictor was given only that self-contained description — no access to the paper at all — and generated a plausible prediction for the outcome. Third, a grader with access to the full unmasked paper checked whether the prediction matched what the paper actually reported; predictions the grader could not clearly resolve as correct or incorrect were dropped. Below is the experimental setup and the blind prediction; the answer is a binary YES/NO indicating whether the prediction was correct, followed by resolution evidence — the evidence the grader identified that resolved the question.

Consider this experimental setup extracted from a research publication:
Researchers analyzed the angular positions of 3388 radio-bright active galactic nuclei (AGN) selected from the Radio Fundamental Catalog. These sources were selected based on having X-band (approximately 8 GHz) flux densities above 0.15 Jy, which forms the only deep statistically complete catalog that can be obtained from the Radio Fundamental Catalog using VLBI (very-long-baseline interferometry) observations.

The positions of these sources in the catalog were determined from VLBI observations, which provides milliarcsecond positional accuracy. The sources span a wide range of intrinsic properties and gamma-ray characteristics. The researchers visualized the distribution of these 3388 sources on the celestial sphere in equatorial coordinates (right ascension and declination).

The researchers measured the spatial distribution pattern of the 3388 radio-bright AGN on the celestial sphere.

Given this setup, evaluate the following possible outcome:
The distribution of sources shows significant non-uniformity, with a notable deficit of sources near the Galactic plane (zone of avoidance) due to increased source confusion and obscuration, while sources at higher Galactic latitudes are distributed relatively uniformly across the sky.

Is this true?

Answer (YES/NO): NO